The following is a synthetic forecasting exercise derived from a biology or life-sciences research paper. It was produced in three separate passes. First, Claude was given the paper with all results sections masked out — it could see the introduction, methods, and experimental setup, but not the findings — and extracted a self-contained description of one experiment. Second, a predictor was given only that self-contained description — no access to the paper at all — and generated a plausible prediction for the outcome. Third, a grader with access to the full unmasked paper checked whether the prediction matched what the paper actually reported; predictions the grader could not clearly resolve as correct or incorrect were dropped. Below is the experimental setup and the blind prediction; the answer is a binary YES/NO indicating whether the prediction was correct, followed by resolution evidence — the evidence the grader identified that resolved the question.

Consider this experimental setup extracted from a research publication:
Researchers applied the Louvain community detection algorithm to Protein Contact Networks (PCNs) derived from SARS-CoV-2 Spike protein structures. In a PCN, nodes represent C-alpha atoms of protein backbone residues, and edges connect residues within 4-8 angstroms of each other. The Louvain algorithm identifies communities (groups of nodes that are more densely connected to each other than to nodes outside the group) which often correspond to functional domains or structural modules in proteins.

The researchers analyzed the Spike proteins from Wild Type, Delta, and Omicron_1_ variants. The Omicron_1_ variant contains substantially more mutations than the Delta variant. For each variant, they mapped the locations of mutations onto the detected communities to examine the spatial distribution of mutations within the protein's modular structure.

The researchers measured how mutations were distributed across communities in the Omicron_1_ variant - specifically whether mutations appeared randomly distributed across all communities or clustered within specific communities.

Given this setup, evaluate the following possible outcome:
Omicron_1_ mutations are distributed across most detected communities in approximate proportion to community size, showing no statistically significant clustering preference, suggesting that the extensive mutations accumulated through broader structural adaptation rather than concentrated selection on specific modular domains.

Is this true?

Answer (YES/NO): NO